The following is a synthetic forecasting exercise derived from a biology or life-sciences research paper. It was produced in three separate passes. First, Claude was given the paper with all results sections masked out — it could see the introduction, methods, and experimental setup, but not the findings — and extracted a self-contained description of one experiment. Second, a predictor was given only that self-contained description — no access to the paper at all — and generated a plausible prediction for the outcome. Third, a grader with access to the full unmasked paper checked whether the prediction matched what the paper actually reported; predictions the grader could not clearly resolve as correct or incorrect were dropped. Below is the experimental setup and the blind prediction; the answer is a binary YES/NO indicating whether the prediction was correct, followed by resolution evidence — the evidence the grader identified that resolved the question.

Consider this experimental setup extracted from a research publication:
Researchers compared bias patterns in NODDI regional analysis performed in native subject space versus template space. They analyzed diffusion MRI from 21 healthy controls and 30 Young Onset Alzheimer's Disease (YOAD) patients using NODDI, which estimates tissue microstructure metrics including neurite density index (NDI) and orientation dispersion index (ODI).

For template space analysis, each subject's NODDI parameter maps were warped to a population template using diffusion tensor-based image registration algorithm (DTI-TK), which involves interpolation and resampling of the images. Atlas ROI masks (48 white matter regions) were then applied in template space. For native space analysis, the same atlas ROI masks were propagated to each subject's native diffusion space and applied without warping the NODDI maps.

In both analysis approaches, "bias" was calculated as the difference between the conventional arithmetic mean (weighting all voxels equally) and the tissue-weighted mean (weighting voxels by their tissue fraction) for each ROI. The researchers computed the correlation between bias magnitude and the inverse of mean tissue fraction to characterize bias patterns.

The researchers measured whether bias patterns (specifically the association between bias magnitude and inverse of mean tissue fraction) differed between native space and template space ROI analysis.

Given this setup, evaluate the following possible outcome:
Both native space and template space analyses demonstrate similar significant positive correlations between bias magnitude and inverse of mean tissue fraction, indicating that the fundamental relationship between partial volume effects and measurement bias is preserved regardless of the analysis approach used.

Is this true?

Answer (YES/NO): YES